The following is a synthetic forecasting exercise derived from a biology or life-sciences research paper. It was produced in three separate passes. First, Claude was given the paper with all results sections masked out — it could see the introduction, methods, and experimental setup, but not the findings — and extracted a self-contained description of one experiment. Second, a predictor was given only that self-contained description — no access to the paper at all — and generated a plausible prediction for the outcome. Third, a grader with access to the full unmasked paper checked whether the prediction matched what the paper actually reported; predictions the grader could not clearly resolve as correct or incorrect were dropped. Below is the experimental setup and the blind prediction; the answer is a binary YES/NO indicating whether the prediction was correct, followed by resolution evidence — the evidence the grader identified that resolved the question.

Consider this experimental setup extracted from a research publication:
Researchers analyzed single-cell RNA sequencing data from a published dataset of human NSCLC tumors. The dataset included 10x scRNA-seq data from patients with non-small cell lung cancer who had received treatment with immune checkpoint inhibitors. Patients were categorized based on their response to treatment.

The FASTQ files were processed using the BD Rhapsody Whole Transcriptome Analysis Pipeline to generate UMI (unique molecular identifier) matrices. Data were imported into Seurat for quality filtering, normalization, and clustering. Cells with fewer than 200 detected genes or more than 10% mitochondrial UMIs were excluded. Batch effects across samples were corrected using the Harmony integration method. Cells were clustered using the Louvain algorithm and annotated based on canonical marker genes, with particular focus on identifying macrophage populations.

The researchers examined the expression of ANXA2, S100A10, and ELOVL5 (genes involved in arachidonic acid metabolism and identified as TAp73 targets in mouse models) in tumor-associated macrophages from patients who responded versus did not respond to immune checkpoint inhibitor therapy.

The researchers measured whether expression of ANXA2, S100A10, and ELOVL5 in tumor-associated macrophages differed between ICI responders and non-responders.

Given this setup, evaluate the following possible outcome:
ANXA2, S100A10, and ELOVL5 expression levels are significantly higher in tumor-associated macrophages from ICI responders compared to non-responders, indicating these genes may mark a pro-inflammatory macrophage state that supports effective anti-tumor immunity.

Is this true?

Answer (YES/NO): NO